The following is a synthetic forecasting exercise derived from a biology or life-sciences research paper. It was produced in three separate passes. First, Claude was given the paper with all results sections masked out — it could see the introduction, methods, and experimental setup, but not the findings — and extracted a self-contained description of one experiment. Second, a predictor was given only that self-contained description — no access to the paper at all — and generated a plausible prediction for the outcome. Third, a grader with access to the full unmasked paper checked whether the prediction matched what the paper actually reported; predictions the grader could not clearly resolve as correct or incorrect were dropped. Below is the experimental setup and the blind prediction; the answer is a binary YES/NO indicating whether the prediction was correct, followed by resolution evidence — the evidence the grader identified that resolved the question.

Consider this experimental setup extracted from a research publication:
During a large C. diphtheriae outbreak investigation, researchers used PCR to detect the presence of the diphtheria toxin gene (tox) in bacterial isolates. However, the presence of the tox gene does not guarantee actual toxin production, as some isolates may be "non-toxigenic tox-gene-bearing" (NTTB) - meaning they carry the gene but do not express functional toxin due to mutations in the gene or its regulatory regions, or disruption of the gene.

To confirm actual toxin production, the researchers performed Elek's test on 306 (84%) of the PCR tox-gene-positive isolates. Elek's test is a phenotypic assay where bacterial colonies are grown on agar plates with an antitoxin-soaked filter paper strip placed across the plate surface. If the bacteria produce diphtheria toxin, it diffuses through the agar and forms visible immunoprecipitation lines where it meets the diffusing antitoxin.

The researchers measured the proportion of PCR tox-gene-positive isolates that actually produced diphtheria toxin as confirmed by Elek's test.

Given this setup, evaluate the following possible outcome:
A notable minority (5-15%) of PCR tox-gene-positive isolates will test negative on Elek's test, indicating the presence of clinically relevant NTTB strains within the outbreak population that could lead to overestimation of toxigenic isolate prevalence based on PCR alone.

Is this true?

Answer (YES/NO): NO